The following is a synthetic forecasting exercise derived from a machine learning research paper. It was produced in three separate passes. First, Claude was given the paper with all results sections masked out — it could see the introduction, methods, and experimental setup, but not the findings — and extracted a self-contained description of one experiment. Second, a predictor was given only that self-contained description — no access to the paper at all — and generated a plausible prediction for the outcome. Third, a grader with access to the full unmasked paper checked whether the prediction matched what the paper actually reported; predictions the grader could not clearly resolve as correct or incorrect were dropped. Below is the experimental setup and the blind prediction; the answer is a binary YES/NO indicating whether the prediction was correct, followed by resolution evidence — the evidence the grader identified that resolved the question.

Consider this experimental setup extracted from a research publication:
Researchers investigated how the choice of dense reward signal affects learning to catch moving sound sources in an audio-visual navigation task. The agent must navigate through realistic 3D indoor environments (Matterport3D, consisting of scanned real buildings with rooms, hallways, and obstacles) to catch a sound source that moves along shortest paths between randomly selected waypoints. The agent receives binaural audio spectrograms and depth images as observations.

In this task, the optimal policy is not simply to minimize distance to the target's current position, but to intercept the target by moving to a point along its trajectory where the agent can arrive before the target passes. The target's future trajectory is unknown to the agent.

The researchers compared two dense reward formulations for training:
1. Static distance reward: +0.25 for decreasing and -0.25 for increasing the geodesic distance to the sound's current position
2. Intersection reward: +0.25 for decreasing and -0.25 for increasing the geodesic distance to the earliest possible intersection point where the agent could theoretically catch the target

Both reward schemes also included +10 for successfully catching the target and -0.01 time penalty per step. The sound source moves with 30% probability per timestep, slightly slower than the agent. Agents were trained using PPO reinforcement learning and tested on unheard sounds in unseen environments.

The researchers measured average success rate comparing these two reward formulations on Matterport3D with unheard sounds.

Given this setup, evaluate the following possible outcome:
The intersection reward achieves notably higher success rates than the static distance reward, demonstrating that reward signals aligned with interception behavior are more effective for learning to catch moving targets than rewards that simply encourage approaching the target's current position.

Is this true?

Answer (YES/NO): NO